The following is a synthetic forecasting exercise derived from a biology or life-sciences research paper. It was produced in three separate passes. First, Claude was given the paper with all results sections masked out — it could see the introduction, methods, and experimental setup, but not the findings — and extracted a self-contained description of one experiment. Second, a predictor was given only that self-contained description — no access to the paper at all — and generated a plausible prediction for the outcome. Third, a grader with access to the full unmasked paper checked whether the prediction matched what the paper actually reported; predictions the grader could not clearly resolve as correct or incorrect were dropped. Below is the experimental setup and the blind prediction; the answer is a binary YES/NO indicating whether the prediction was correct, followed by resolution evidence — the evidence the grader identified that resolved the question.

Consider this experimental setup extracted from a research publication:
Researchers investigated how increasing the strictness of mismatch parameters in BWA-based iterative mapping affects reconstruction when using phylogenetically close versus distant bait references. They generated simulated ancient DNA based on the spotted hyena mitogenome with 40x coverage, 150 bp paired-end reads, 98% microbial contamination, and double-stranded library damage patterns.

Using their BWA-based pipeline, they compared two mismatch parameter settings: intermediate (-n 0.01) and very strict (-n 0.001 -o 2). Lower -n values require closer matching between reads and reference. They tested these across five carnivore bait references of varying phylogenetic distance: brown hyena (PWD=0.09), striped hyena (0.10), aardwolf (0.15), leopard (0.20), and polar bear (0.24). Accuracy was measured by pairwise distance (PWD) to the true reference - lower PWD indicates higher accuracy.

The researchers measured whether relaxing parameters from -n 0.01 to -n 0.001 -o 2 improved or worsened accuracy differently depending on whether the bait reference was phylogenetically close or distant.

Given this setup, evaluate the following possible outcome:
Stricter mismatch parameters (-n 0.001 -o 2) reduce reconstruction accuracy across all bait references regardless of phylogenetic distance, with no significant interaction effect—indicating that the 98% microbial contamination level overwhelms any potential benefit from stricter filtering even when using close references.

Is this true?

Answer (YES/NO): NO